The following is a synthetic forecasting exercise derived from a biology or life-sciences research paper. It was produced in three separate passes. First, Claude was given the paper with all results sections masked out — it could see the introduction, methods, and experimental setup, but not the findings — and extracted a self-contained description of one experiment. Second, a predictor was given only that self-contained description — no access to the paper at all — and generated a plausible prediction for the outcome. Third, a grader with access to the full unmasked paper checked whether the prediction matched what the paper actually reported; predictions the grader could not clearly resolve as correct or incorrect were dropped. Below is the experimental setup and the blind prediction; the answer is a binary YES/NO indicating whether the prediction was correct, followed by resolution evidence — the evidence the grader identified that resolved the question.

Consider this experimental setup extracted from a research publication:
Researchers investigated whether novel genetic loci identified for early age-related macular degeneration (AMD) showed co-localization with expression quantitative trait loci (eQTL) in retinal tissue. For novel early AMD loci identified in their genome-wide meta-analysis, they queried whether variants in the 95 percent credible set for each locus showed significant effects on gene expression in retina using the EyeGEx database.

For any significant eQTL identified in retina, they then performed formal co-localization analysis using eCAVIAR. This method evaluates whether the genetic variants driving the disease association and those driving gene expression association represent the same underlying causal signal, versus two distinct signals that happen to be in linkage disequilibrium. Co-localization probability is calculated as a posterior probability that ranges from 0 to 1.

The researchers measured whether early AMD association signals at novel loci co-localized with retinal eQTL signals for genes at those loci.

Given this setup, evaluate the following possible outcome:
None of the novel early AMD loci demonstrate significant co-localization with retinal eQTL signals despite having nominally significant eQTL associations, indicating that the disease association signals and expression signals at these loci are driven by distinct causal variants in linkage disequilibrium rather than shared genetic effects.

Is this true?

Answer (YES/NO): NO